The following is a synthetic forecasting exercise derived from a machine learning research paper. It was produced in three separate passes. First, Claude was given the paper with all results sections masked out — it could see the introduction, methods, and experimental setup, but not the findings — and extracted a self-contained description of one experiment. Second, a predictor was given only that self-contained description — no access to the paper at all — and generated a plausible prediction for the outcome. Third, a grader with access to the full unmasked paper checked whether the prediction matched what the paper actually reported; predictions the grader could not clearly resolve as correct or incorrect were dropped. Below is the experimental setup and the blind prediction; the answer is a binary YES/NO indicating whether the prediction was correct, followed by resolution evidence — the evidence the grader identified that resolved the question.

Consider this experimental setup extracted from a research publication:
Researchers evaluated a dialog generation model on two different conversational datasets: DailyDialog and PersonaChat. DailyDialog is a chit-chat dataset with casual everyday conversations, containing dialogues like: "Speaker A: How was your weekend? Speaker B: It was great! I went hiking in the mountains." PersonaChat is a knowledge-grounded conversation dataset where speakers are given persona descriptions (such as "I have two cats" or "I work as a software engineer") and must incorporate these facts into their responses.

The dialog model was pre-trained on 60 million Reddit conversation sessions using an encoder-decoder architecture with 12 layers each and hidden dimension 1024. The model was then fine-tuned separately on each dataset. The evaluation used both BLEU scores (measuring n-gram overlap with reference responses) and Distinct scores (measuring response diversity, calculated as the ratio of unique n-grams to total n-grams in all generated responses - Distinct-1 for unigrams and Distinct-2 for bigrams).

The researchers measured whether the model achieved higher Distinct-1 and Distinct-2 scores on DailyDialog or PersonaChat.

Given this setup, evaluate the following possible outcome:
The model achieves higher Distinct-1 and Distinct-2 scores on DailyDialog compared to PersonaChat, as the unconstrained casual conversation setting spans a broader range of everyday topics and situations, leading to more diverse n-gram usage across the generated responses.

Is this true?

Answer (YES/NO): YES